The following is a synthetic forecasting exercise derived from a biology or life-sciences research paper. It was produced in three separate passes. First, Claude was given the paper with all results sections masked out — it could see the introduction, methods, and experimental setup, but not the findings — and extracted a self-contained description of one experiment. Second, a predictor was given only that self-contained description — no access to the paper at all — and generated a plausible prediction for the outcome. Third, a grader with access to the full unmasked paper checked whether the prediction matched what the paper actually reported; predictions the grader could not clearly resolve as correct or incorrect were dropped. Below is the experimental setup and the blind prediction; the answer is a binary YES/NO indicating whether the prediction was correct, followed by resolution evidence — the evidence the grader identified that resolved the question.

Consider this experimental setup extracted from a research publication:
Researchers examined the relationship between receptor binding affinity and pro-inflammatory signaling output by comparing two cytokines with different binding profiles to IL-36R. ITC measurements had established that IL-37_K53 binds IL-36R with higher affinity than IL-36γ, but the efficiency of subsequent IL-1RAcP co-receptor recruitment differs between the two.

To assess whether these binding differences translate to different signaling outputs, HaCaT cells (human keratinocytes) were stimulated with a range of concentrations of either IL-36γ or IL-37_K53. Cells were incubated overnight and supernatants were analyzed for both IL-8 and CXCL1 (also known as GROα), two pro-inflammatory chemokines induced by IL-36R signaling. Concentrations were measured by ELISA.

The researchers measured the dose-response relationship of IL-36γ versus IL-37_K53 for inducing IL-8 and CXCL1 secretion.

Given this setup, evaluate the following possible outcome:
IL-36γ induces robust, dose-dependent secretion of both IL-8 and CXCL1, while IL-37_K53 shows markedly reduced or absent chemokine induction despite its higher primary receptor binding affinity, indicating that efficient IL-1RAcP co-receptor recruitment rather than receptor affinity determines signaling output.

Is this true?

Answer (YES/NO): YES